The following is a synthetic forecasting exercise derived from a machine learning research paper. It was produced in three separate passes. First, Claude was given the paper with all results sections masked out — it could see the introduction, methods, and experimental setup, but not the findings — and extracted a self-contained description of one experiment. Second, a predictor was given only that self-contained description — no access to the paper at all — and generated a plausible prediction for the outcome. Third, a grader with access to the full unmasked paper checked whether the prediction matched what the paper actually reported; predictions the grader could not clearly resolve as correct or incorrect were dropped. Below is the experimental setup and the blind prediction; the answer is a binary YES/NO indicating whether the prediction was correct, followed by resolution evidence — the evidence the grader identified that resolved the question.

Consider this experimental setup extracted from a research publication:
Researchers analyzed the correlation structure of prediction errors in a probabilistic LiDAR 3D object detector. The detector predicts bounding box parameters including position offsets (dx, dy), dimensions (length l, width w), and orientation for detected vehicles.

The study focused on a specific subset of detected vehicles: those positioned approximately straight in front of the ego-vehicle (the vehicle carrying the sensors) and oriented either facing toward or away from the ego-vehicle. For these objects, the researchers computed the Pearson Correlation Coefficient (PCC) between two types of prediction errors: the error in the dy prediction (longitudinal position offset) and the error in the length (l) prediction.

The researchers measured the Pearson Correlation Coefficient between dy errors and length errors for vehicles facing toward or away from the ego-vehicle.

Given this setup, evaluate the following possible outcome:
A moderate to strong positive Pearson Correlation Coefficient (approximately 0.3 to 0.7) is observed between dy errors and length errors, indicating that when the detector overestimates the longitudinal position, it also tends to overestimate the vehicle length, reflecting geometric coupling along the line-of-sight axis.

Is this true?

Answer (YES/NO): YES